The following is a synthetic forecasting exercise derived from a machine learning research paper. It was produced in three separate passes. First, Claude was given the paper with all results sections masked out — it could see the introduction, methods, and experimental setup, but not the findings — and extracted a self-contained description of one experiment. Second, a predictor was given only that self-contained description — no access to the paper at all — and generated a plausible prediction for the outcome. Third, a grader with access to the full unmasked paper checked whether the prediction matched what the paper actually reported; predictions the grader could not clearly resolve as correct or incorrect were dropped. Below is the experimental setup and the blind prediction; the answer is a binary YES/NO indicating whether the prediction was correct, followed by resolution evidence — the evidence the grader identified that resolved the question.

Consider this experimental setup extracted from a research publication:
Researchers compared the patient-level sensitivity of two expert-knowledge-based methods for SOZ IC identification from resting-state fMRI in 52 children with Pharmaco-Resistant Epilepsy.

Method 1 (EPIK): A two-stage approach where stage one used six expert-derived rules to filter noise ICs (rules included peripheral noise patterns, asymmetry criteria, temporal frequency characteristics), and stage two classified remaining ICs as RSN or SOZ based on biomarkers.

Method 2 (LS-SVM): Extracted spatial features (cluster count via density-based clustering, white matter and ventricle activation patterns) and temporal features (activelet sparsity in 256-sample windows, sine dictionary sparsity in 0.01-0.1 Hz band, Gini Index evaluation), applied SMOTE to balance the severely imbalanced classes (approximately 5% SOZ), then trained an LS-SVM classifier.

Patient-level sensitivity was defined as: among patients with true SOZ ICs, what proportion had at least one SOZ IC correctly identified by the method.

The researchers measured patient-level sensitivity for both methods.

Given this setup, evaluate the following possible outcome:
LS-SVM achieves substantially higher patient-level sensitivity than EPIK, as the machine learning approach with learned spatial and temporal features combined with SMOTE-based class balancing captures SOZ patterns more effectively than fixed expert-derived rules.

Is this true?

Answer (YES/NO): NO